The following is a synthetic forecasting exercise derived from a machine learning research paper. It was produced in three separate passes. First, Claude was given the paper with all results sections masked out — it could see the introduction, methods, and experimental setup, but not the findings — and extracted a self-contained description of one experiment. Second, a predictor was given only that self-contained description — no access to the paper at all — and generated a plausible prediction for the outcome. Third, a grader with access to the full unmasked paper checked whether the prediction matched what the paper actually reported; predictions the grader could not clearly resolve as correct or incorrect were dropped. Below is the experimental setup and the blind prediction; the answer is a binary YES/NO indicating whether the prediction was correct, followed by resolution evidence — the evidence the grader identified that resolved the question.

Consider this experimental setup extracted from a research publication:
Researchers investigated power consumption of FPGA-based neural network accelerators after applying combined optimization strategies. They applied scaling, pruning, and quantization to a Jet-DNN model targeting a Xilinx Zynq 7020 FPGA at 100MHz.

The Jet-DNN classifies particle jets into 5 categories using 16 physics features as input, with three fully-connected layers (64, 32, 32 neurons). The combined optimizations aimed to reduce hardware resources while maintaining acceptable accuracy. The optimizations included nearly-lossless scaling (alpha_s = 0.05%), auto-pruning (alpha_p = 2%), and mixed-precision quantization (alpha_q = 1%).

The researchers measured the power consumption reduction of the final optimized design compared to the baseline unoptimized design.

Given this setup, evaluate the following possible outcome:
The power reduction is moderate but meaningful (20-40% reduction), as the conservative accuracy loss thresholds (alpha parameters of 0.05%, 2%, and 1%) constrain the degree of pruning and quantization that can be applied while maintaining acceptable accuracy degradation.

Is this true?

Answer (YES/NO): NO